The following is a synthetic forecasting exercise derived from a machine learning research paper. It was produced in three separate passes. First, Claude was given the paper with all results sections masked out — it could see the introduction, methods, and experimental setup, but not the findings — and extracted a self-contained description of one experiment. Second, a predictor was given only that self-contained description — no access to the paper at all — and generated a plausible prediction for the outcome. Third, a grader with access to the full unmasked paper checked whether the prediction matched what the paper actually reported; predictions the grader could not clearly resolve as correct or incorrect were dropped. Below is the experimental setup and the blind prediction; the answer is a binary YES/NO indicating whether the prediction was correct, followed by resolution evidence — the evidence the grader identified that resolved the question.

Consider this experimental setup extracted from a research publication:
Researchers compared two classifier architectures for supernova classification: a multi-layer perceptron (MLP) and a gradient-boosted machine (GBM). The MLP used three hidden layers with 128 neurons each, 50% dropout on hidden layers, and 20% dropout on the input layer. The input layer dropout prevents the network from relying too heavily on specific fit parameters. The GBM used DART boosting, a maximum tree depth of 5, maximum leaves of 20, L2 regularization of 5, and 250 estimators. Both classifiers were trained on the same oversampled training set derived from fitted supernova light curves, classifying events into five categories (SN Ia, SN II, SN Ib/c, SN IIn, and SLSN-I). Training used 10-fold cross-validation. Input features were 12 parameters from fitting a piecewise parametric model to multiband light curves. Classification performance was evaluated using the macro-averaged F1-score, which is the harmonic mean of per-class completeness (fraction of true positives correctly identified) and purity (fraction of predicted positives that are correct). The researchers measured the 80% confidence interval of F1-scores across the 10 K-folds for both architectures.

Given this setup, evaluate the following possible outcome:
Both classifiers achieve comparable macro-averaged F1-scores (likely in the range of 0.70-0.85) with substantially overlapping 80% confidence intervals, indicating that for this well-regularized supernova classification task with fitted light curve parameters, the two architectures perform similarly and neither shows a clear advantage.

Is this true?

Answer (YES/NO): NO